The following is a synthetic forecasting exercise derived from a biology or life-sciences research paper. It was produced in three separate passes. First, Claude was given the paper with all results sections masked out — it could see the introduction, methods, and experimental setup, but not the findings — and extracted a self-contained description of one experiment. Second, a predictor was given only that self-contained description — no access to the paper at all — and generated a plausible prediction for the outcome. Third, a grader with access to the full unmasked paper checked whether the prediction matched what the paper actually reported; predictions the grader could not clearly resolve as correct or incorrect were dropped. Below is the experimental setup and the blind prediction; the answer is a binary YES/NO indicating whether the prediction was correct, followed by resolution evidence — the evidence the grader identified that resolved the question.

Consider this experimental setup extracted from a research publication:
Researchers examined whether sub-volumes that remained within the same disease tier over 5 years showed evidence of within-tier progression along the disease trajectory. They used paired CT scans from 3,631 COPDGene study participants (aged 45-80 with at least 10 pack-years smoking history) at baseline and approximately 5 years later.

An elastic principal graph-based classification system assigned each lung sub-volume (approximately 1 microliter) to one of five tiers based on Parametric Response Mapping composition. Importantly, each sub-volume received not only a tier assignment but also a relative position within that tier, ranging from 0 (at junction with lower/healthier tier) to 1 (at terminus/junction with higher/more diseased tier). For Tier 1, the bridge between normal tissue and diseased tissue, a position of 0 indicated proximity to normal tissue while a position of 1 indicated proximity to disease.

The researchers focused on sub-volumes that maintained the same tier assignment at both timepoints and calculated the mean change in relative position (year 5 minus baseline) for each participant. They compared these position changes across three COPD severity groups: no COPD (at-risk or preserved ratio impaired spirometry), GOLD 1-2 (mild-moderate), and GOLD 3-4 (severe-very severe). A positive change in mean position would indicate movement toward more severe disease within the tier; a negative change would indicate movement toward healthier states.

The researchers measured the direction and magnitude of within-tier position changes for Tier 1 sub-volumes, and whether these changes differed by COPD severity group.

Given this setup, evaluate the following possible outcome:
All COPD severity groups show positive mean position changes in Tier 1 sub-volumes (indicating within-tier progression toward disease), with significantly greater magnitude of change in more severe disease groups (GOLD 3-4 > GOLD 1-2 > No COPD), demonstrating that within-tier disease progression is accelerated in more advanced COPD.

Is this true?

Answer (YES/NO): NO